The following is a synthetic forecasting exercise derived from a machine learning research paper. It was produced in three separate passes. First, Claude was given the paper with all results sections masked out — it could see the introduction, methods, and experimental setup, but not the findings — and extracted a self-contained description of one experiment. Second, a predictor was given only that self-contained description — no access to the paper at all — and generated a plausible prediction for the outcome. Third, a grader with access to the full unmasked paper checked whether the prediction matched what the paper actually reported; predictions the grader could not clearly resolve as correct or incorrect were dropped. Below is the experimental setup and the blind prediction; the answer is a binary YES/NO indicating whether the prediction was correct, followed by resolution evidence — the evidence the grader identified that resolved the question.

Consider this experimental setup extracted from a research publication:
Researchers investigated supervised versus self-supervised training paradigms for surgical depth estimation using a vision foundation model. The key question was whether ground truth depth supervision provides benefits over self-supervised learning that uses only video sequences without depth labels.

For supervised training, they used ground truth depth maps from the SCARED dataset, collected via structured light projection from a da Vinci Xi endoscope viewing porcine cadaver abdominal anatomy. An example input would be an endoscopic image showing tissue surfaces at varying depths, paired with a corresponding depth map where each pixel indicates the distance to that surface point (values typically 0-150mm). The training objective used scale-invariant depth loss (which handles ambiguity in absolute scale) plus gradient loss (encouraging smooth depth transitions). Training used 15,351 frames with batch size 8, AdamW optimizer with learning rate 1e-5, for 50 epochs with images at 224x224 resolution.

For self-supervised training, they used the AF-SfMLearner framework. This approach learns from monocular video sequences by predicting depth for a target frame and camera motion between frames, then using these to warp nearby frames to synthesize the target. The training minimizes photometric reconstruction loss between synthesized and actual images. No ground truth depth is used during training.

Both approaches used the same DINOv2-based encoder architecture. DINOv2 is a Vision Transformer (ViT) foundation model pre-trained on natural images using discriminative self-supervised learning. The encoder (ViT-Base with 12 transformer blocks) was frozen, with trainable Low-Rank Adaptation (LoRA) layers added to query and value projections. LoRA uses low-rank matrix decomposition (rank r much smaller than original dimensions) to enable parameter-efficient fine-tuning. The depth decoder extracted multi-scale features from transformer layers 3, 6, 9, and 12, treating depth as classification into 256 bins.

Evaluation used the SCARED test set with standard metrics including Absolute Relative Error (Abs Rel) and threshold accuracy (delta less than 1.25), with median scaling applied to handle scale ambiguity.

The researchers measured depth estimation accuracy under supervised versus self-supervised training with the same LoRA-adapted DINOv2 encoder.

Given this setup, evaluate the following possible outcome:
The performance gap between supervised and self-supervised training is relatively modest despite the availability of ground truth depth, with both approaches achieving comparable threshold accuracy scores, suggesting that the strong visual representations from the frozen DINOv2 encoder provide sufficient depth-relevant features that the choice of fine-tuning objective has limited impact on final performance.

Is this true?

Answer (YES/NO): YES